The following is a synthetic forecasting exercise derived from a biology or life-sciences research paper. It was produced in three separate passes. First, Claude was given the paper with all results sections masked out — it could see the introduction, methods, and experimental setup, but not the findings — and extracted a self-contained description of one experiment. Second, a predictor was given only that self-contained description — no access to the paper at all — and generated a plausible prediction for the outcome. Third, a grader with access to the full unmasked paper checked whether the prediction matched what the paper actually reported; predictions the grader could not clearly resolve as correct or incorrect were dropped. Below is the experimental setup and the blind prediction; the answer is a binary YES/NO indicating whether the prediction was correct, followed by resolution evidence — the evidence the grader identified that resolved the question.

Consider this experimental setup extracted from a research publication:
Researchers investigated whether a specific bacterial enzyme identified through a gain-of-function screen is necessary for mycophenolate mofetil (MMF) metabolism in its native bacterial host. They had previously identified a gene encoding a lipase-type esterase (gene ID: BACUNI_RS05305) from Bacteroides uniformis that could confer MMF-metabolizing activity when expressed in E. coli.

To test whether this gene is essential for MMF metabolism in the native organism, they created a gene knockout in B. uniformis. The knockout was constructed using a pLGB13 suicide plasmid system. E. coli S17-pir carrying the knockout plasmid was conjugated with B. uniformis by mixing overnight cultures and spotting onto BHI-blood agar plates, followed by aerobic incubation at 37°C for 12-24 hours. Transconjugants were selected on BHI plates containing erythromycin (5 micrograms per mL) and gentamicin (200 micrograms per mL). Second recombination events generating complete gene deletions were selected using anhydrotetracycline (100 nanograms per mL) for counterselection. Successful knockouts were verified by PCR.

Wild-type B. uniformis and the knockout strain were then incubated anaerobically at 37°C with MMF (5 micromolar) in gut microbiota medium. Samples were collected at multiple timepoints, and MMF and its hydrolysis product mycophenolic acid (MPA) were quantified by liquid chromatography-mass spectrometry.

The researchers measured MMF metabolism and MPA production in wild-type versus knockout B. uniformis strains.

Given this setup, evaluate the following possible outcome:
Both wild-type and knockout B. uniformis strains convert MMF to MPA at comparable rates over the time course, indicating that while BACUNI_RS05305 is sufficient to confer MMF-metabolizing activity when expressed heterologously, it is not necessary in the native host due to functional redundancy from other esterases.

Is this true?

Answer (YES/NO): NO